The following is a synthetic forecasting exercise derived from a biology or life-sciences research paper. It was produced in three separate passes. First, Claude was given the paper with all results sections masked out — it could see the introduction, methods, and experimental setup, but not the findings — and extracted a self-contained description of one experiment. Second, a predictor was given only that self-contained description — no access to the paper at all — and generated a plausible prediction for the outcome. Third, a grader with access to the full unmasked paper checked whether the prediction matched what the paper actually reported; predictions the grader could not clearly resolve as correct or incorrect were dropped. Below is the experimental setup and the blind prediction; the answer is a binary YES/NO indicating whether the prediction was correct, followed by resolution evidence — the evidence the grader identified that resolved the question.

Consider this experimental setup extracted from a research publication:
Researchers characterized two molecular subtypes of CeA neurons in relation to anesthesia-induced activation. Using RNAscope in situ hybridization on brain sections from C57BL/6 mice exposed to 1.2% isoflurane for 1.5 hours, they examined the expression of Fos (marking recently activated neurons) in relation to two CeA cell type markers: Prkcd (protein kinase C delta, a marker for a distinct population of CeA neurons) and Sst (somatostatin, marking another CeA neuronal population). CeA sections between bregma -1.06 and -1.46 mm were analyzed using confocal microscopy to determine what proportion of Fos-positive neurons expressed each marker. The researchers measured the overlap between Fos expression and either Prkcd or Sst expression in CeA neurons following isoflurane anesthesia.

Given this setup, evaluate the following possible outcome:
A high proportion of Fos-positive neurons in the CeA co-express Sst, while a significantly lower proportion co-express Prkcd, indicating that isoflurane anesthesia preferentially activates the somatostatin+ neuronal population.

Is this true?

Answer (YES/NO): NO